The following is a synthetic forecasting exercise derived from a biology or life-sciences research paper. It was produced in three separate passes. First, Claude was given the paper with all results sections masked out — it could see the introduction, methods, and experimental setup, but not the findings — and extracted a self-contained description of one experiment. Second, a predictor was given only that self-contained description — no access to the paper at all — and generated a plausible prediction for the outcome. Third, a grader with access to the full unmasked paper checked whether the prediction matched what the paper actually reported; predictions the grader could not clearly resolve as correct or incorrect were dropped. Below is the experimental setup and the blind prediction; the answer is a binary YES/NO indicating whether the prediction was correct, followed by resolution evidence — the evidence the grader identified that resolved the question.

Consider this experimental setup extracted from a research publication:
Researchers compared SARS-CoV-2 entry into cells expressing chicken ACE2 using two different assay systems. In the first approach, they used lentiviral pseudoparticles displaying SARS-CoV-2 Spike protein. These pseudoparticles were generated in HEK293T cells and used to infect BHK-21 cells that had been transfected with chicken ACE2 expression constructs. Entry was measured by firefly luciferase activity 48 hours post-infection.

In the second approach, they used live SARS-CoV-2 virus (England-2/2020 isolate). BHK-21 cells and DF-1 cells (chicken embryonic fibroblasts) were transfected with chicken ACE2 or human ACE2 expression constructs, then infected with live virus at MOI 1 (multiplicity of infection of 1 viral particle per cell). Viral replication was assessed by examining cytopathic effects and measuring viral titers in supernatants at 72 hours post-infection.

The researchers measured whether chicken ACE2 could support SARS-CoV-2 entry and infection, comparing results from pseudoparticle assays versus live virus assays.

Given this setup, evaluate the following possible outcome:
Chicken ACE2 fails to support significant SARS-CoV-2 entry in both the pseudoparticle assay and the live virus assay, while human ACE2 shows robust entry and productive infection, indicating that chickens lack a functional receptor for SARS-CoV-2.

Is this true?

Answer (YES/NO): NO